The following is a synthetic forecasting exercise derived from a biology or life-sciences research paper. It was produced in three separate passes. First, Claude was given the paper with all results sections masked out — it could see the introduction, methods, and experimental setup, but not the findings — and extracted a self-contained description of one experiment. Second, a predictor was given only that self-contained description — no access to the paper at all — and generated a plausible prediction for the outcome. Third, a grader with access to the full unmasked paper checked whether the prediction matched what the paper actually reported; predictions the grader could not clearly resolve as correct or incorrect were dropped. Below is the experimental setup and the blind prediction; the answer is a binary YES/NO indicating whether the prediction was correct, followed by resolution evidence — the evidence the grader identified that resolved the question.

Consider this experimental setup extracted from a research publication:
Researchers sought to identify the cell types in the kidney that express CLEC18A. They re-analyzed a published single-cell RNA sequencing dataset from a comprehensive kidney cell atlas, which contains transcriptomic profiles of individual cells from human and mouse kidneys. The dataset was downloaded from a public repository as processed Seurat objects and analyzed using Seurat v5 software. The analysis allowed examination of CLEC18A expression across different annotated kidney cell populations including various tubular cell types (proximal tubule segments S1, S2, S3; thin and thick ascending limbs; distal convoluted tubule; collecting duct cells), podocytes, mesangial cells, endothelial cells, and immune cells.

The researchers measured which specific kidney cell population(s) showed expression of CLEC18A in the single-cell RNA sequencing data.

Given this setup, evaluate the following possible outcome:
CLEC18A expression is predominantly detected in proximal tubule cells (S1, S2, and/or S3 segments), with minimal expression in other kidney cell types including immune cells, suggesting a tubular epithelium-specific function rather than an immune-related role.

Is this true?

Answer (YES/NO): YES